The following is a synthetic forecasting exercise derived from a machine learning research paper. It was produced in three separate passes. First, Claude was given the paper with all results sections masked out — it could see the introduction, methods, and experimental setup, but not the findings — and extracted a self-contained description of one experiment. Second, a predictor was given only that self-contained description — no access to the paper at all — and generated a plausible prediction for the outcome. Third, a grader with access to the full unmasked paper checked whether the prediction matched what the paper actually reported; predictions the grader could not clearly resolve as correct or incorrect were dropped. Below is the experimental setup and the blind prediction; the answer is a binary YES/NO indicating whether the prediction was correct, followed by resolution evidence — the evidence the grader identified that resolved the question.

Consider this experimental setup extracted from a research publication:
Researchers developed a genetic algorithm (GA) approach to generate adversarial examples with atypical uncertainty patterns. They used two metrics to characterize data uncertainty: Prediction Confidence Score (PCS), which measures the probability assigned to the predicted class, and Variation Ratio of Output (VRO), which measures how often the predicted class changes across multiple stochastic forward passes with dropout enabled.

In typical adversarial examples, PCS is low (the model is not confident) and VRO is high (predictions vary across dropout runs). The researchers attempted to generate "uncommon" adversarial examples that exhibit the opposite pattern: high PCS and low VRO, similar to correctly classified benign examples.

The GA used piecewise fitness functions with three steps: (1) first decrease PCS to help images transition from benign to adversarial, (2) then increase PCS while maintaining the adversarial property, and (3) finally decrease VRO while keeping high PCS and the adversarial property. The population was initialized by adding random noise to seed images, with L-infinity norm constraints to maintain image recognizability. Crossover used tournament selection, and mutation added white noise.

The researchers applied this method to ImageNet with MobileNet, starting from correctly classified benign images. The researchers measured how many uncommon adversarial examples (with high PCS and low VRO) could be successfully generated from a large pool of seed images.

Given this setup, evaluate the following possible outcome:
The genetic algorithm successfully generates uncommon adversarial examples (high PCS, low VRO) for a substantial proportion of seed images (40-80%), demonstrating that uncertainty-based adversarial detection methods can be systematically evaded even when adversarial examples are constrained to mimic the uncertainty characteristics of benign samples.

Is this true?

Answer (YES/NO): NO